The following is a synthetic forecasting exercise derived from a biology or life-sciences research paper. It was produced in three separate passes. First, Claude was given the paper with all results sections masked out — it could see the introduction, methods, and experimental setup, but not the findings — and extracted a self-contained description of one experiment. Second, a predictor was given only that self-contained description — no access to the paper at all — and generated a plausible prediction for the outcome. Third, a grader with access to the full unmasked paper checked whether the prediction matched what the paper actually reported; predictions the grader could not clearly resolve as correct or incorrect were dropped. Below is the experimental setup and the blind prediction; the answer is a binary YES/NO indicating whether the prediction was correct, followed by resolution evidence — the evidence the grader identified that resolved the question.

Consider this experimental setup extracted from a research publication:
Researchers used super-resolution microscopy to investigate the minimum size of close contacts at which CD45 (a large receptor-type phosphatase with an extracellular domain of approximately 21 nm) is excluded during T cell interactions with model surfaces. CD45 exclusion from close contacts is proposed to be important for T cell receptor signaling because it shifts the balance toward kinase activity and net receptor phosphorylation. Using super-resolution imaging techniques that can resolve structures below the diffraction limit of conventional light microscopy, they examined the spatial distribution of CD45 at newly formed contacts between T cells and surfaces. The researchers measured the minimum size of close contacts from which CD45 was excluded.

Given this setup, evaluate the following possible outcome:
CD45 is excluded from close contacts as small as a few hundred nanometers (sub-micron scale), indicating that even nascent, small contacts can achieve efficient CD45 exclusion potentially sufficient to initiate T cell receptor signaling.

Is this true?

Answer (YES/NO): NO